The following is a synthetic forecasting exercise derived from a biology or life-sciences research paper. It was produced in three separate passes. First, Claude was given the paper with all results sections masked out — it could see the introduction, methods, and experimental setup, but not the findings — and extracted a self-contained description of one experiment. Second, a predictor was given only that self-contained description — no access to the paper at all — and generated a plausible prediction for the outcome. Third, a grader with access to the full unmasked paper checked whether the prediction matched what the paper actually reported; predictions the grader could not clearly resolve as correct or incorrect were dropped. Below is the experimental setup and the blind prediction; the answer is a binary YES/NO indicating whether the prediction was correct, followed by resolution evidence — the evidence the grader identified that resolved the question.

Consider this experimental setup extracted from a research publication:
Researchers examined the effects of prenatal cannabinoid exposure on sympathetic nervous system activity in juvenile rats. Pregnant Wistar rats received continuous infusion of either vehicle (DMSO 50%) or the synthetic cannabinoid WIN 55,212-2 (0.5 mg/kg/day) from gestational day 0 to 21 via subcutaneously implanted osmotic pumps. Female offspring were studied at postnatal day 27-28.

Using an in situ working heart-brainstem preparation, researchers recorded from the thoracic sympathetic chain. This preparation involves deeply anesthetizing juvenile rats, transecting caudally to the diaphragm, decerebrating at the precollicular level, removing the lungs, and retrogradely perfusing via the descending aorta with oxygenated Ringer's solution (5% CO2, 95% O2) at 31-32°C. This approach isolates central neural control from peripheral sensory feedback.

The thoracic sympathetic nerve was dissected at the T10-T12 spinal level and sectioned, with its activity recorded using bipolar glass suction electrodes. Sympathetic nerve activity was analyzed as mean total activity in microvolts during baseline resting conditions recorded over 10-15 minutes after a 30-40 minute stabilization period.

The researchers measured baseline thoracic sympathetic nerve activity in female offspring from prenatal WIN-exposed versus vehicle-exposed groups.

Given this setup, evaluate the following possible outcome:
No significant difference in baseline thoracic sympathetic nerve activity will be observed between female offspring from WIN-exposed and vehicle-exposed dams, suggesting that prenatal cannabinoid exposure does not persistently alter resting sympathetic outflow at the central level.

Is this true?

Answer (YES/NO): YES